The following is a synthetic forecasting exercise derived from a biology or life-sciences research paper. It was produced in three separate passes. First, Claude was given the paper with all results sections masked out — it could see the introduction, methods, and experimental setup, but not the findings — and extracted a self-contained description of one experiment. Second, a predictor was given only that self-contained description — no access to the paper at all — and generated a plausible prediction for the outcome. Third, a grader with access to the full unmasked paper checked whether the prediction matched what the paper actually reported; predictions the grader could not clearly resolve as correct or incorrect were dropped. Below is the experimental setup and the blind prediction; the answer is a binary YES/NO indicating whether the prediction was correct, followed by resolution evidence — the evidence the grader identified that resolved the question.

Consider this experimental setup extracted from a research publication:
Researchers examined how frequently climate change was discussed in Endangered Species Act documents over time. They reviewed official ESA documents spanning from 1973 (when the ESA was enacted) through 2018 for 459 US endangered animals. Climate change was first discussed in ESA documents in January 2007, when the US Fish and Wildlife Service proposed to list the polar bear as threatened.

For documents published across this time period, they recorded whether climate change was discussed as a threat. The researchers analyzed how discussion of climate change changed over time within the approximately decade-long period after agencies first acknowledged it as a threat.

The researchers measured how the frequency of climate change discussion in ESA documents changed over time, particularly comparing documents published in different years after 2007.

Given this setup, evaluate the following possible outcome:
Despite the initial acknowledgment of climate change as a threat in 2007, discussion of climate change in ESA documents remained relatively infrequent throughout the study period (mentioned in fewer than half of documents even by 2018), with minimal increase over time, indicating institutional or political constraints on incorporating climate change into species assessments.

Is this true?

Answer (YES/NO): NO